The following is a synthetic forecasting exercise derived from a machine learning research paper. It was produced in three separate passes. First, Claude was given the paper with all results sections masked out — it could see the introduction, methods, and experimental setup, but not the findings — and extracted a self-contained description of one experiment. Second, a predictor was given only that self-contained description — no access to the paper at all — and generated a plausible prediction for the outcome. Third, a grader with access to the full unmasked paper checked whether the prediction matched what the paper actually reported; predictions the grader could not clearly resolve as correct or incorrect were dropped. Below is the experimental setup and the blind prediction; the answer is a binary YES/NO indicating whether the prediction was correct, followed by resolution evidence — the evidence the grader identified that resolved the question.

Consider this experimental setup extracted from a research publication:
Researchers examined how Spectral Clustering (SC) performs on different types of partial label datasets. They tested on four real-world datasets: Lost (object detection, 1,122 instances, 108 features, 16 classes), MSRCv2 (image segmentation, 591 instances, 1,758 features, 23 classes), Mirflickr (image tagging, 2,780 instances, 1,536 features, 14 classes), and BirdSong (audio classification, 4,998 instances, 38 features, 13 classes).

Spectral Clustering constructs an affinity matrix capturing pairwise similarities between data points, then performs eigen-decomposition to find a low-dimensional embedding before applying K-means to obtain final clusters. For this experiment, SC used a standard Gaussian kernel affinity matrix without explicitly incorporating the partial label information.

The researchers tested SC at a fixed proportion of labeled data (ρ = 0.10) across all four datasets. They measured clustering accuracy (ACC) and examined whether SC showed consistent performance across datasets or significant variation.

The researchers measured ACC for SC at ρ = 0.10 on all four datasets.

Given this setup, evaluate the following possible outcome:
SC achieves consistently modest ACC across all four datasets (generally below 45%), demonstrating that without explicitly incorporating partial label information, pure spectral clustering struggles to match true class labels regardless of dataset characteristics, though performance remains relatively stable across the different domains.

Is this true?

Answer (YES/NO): NO